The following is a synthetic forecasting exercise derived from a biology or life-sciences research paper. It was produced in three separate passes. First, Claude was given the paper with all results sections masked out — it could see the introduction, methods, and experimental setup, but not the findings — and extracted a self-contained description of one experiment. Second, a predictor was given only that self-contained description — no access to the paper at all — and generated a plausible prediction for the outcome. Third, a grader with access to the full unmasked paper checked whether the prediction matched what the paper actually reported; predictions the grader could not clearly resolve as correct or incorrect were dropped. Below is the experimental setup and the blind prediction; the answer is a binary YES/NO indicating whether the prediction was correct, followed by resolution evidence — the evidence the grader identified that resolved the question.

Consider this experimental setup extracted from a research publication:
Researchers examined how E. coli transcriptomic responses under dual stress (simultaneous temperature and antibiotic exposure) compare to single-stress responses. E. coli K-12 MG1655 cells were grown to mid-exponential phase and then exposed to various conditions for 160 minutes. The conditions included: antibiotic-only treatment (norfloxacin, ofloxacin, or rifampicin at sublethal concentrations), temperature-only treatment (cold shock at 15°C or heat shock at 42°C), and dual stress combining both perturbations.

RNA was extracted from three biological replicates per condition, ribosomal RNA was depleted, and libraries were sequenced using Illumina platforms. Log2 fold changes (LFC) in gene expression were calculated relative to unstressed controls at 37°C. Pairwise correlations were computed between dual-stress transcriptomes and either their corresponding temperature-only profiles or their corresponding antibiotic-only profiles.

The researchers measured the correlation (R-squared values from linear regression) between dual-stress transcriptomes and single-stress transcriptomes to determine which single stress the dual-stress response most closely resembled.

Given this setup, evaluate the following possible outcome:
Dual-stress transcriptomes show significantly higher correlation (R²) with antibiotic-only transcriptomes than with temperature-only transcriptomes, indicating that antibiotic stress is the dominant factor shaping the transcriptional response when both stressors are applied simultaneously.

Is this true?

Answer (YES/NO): NO